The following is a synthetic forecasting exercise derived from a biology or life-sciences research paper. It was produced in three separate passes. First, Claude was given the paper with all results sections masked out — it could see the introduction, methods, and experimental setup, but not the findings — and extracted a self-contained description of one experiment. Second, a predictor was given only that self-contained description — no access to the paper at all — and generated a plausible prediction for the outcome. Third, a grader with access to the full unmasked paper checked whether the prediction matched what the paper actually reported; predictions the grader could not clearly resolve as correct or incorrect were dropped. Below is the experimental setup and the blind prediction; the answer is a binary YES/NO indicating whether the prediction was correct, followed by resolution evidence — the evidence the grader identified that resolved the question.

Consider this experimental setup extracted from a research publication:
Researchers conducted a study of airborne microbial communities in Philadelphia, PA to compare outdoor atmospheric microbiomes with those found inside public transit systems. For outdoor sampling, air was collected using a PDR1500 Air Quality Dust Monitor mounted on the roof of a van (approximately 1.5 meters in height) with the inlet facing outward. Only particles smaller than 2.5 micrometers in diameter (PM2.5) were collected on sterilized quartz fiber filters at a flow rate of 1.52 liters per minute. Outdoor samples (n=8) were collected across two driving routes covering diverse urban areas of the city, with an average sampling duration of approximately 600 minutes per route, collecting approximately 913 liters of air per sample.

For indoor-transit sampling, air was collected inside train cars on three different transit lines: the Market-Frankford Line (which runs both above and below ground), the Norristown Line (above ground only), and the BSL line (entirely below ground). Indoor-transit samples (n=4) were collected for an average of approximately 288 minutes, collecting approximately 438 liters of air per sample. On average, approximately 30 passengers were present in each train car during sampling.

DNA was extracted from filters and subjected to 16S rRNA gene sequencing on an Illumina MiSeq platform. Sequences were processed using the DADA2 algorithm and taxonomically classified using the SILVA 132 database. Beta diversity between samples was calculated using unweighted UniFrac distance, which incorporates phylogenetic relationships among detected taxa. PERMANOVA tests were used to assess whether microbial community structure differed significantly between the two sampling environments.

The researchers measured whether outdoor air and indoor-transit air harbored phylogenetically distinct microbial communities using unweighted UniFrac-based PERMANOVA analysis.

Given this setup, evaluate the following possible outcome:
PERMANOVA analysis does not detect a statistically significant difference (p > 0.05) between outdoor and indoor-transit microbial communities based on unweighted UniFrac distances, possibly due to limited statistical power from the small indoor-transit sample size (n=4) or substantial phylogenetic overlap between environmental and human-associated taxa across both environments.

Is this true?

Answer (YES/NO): NO